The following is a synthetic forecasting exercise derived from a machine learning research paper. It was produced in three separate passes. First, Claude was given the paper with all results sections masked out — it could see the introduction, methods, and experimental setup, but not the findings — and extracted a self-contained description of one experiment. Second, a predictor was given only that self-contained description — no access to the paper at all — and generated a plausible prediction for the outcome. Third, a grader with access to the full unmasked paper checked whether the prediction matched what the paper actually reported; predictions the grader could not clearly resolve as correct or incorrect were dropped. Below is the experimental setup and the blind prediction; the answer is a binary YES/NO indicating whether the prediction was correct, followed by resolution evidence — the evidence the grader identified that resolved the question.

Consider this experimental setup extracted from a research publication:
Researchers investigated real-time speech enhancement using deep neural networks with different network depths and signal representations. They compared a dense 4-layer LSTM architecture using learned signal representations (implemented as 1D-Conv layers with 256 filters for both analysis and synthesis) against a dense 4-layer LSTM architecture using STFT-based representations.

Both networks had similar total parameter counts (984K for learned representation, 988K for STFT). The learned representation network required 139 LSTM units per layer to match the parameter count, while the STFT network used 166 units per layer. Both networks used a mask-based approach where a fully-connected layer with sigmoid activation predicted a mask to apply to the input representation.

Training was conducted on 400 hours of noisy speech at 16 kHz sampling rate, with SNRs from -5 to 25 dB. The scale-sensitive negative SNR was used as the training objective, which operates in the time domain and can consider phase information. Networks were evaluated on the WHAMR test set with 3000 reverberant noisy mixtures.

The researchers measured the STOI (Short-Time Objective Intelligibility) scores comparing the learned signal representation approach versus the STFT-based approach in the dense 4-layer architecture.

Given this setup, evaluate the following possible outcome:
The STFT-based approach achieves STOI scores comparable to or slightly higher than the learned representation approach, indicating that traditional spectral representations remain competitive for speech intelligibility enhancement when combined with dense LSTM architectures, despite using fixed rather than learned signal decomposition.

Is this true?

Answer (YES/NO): YES